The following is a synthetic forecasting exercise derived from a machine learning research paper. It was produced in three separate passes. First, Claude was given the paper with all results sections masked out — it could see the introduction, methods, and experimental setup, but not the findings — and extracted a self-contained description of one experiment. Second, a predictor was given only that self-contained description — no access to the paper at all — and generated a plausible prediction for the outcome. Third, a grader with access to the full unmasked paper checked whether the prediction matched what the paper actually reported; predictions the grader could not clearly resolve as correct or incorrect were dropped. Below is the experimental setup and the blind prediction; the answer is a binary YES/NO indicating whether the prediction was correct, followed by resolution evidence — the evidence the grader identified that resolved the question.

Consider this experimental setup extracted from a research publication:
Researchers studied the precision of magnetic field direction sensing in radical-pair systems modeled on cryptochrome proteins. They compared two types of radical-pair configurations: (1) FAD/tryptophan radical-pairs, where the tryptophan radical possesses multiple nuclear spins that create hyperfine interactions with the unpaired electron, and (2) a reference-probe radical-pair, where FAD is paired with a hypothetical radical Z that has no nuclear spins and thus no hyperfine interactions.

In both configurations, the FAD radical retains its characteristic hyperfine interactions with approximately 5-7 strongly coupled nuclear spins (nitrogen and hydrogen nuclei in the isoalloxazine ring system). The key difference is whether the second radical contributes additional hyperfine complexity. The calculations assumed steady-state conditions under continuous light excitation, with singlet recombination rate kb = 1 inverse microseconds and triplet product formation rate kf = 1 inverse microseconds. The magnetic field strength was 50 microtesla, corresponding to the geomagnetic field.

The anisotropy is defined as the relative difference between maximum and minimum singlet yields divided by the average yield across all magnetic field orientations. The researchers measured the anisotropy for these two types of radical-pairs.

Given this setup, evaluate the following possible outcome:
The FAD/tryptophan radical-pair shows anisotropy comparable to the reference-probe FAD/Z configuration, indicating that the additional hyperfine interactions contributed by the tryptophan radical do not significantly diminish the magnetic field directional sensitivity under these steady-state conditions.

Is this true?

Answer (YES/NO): NO